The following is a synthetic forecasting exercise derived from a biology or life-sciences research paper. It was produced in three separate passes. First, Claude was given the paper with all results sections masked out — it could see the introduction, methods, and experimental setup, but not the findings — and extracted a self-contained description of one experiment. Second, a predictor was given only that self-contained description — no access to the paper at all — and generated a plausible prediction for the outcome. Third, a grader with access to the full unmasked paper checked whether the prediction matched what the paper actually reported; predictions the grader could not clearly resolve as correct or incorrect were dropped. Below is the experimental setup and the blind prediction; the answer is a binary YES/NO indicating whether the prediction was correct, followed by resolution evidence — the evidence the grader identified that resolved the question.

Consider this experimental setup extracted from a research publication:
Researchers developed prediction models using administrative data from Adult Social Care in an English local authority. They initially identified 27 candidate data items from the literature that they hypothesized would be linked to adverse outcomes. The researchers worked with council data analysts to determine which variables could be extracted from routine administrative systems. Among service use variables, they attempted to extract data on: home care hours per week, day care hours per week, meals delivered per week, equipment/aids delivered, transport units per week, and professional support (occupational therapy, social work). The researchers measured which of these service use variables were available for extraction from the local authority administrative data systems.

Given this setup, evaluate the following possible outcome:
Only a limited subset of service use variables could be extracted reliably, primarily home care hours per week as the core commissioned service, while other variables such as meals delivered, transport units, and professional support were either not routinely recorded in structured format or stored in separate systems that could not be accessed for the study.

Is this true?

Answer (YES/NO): NO